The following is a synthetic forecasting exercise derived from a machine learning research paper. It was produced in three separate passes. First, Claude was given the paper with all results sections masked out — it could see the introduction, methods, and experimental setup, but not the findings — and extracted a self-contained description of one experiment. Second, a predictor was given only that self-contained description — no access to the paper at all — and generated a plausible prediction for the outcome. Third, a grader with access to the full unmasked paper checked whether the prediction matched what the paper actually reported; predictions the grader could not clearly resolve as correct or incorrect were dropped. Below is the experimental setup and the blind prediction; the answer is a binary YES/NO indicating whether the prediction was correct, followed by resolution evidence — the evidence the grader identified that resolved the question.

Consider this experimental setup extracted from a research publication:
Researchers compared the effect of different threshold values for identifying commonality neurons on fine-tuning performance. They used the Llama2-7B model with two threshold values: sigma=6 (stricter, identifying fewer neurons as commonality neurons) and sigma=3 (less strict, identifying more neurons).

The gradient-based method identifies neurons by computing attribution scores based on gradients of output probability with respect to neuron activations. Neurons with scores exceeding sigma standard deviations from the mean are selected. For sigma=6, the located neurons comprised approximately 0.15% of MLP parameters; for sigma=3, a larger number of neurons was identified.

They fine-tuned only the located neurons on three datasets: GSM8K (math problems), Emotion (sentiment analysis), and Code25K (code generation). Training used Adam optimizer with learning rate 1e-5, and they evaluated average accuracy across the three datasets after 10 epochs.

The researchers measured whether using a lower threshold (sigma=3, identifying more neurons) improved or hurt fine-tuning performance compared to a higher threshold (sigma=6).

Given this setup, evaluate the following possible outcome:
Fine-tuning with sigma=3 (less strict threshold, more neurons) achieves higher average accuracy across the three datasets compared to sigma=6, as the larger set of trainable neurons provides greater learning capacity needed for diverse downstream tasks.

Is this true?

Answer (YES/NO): YES